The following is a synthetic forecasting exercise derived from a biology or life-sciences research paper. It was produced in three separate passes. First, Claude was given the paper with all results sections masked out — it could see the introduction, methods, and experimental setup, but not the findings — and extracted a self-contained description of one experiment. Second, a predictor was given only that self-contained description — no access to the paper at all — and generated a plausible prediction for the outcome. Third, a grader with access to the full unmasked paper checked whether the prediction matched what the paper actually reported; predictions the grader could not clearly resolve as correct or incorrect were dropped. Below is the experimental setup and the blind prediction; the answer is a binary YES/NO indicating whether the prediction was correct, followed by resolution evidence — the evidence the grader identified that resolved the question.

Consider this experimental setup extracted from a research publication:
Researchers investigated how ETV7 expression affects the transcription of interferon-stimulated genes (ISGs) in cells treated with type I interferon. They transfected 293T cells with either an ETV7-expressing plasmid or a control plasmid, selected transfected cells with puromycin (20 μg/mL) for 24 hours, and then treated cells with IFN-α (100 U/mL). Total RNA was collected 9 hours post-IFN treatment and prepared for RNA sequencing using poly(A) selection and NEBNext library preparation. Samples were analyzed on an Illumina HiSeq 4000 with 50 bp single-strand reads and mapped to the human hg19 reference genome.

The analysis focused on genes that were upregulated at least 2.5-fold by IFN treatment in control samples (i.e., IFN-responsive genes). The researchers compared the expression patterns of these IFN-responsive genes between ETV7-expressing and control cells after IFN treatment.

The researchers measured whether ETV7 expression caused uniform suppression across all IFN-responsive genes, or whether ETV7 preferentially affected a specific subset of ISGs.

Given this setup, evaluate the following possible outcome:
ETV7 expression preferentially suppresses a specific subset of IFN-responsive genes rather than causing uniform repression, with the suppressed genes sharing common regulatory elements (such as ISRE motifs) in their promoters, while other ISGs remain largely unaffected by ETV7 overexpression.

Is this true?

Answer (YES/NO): NO